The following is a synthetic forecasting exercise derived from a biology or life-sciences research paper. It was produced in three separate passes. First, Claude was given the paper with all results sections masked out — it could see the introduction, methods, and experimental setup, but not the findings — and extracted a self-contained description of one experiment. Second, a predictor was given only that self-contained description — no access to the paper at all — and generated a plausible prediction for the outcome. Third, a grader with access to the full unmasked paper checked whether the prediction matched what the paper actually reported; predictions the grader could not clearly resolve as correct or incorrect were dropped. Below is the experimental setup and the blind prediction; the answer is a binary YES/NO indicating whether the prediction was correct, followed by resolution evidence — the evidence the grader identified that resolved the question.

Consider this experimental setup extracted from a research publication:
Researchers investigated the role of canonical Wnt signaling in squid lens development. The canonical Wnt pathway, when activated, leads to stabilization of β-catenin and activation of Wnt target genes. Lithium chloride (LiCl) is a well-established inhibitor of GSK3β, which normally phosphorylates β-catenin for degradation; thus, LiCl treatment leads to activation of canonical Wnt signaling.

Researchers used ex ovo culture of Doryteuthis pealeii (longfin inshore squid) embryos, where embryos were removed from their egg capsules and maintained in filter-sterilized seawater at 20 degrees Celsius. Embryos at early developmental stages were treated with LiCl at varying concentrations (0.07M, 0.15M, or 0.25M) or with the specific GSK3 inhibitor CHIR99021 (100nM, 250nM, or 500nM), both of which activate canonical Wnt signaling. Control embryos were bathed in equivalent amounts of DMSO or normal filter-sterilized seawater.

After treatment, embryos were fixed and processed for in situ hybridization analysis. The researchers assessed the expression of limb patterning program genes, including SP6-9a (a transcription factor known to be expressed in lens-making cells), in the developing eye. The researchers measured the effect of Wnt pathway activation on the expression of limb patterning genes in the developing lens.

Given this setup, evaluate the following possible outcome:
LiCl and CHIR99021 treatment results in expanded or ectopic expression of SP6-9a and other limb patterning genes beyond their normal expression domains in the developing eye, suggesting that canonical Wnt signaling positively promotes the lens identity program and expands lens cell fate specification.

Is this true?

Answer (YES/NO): NO